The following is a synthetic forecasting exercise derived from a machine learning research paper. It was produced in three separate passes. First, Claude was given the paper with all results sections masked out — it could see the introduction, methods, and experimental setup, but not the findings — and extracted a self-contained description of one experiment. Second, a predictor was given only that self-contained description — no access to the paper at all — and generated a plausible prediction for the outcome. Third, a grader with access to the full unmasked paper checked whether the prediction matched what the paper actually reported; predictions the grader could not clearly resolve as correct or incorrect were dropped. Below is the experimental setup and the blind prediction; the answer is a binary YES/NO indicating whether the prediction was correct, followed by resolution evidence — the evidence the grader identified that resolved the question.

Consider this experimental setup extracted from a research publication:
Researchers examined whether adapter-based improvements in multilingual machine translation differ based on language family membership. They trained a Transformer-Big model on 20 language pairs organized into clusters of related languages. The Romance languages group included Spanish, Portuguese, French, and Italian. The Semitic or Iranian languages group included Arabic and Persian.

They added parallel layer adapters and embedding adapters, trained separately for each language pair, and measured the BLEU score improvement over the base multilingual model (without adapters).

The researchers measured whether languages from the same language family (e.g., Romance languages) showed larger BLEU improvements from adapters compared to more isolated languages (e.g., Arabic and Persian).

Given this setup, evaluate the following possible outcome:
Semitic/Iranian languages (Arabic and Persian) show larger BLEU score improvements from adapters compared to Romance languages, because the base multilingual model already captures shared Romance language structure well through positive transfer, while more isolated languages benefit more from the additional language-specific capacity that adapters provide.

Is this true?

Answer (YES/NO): NO